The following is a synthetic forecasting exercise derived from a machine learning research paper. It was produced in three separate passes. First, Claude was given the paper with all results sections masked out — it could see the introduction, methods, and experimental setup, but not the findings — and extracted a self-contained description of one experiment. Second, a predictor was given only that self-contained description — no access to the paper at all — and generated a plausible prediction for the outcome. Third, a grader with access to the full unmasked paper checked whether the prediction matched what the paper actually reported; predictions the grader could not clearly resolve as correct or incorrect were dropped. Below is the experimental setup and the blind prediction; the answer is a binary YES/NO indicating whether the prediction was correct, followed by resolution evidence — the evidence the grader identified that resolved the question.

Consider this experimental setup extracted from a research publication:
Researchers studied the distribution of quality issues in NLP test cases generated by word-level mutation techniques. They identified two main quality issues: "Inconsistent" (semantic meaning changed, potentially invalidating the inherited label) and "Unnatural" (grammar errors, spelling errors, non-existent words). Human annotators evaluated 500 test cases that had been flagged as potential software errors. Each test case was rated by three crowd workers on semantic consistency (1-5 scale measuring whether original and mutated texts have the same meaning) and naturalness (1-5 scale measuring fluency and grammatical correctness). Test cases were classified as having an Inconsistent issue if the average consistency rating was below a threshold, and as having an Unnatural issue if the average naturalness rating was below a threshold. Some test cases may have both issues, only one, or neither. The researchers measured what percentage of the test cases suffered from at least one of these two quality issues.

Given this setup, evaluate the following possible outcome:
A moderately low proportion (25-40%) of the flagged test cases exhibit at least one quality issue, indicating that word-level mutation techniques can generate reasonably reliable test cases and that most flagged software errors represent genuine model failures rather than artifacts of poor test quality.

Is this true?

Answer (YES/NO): NO